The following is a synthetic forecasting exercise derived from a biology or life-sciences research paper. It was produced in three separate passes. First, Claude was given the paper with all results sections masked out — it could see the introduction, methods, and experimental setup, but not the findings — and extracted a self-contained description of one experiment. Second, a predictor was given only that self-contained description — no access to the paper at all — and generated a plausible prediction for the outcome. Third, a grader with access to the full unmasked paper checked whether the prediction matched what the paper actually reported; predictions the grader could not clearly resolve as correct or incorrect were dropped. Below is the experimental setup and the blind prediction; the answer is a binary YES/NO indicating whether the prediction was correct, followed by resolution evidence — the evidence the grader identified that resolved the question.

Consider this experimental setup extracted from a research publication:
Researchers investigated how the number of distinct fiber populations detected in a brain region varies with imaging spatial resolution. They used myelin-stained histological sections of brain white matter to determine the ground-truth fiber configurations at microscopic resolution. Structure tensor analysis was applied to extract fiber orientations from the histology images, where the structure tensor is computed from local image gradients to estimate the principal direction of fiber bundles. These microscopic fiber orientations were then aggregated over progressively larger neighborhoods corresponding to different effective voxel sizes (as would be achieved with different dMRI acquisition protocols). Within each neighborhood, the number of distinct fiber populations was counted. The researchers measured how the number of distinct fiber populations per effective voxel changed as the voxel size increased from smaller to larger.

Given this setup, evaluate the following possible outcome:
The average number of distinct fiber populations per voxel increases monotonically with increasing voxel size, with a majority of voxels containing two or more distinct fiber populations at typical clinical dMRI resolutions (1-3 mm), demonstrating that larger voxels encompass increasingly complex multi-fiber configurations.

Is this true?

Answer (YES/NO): NO